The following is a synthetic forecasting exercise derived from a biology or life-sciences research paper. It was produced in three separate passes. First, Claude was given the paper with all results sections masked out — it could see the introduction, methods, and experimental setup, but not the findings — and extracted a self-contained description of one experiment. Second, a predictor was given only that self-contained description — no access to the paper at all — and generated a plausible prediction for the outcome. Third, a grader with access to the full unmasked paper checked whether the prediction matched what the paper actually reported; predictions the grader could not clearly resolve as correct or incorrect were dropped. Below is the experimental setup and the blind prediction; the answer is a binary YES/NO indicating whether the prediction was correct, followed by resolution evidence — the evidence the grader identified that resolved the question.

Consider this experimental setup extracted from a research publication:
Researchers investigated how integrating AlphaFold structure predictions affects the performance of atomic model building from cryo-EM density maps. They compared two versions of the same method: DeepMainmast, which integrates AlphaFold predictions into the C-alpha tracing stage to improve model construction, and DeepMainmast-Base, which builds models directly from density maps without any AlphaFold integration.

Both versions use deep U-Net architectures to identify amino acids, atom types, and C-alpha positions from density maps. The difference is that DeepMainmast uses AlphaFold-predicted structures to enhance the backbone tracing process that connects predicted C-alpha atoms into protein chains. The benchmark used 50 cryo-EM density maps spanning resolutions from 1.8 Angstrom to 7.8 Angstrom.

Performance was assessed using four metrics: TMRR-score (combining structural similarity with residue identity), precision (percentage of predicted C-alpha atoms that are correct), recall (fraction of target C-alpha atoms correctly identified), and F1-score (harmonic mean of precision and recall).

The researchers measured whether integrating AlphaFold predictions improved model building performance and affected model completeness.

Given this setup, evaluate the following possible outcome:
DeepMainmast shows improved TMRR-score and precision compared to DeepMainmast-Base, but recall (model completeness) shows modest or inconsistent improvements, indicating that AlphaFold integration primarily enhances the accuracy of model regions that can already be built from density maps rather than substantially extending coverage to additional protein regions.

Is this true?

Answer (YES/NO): NO